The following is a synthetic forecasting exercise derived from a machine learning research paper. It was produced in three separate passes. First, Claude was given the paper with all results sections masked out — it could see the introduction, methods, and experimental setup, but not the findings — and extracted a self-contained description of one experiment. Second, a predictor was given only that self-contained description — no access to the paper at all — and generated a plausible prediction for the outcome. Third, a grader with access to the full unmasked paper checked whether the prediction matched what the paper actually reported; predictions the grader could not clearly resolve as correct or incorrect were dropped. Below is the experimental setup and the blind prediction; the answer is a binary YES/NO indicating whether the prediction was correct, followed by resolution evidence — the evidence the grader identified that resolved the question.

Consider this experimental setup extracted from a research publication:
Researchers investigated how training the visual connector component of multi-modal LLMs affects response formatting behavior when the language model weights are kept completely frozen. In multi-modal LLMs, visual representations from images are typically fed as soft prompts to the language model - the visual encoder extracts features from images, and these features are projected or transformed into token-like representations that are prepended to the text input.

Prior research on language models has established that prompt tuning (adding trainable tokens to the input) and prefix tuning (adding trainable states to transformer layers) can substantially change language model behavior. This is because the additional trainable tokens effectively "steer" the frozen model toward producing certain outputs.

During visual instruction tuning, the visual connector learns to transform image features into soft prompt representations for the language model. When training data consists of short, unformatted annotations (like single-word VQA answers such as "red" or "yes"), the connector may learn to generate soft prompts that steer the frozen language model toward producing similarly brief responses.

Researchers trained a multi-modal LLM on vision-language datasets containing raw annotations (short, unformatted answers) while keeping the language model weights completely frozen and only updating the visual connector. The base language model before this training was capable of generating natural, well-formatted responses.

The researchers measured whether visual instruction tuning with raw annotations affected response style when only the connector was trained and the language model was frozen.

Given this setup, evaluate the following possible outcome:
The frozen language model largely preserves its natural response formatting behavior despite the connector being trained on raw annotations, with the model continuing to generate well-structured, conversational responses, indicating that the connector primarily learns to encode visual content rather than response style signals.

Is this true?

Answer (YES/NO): NO